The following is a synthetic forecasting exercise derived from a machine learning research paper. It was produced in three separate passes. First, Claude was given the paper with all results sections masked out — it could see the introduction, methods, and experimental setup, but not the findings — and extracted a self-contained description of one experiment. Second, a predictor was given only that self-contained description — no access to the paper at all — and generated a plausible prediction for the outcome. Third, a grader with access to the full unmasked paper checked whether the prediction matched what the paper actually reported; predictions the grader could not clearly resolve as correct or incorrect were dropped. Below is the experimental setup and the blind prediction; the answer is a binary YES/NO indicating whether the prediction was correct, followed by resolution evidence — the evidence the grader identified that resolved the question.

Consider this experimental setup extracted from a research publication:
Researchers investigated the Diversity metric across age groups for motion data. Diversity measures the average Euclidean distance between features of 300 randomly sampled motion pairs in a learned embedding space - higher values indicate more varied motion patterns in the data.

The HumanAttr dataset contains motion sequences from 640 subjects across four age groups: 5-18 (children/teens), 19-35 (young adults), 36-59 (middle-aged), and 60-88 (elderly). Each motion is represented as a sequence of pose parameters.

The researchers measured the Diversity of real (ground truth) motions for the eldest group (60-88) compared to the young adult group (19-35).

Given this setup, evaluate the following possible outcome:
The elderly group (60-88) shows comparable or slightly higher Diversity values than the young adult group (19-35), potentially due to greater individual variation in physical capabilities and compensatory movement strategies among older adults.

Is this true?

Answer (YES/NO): NO